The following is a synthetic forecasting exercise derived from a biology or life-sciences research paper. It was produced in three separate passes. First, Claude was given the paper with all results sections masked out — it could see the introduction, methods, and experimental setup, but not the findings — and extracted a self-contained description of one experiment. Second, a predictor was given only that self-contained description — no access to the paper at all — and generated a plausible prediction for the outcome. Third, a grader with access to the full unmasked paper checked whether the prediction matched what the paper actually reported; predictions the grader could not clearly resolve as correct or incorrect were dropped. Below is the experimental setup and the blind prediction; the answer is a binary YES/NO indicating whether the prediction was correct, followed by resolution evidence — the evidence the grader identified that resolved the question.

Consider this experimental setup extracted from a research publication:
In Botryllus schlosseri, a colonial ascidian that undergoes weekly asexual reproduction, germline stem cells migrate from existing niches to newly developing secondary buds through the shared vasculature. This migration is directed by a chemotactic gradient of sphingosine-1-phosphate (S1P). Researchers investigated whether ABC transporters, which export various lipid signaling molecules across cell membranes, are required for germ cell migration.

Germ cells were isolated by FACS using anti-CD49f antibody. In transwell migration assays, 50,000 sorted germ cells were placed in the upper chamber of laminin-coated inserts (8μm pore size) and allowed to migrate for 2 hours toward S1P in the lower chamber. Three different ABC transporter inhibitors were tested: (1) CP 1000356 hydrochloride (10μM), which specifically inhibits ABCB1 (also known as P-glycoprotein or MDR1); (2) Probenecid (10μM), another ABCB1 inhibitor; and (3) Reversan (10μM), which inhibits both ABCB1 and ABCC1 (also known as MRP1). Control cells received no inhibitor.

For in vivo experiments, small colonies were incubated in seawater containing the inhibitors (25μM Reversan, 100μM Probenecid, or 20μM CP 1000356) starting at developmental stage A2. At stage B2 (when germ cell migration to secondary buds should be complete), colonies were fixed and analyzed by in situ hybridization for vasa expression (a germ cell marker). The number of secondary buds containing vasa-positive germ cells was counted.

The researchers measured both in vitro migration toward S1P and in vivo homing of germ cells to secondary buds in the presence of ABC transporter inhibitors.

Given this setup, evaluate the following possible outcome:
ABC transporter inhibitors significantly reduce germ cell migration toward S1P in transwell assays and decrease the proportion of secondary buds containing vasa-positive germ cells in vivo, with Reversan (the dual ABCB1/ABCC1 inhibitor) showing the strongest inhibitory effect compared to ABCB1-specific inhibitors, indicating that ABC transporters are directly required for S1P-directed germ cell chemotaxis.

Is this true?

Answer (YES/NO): NO